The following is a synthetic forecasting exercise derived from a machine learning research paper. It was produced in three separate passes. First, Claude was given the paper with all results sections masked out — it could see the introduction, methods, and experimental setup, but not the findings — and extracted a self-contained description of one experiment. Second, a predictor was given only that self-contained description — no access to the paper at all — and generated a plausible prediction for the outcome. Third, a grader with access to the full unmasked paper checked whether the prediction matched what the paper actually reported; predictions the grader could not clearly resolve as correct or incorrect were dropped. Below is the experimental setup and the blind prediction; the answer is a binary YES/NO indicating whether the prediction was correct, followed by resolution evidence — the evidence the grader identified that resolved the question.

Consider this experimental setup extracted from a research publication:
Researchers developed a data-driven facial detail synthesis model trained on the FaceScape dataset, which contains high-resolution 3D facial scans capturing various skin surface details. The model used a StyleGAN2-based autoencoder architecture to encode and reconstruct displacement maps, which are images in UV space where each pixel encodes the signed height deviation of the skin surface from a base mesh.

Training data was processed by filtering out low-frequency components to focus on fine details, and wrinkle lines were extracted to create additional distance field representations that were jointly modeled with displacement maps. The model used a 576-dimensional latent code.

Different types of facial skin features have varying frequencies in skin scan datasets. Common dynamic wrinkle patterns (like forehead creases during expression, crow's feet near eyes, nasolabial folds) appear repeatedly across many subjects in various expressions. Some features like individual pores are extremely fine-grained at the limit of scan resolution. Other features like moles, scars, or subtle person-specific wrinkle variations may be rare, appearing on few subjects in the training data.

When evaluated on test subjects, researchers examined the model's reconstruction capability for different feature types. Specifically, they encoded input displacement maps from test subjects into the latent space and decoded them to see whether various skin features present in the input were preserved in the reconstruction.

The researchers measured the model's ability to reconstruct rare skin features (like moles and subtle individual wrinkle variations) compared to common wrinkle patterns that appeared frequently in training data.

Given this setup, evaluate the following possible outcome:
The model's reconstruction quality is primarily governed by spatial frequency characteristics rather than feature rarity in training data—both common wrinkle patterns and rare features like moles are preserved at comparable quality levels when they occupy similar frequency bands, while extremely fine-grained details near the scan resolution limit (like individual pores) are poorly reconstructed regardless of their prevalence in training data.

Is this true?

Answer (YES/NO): NO